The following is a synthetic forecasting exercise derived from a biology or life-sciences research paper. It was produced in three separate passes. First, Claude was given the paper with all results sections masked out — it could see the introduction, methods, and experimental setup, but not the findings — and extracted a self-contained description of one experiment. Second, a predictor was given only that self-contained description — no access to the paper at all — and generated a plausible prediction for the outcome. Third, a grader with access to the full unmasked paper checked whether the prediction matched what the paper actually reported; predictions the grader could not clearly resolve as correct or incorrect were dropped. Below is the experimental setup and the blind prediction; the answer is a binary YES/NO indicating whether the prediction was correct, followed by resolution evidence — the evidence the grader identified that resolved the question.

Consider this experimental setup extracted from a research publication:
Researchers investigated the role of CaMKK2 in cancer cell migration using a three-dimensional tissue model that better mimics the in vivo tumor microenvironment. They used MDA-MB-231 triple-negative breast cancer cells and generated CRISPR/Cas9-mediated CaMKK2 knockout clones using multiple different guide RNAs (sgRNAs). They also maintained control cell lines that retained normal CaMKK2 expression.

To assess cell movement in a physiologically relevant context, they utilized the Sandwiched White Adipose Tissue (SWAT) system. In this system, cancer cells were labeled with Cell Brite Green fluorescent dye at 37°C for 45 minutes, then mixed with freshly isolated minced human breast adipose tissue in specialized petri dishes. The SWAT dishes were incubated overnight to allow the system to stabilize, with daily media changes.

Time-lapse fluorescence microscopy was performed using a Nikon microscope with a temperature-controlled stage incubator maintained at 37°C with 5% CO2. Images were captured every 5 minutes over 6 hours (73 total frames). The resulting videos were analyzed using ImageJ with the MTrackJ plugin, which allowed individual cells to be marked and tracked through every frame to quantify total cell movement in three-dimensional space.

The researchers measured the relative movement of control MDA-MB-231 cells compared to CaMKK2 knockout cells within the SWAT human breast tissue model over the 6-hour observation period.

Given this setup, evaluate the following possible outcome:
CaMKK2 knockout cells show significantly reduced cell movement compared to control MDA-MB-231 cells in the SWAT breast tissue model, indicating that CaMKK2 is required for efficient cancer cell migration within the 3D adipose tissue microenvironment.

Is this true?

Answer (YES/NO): YES